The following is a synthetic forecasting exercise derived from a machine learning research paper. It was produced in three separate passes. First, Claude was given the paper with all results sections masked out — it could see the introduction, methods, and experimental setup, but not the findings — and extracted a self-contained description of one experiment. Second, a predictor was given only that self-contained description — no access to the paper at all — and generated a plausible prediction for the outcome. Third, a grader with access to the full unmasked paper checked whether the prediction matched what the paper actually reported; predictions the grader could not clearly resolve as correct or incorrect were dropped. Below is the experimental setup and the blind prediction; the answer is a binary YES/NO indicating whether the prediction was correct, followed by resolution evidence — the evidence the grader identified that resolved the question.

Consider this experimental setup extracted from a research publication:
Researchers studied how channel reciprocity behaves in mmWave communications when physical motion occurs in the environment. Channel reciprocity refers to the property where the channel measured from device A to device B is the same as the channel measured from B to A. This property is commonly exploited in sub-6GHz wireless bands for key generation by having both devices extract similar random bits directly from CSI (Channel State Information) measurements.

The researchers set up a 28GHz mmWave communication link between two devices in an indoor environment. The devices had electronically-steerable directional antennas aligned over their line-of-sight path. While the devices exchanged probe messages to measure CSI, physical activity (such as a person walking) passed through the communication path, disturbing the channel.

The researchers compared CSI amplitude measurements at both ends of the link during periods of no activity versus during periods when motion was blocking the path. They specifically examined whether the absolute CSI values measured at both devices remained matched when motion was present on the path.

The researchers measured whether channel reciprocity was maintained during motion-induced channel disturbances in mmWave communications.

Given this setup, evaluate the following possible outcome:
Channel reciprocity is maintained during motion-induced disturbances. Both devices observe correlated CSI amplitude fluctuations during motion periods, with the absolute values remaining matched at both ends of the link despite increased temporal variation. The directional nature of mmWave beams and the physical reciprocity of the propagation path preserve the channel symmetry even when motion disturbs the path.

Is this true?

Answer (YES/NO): NO